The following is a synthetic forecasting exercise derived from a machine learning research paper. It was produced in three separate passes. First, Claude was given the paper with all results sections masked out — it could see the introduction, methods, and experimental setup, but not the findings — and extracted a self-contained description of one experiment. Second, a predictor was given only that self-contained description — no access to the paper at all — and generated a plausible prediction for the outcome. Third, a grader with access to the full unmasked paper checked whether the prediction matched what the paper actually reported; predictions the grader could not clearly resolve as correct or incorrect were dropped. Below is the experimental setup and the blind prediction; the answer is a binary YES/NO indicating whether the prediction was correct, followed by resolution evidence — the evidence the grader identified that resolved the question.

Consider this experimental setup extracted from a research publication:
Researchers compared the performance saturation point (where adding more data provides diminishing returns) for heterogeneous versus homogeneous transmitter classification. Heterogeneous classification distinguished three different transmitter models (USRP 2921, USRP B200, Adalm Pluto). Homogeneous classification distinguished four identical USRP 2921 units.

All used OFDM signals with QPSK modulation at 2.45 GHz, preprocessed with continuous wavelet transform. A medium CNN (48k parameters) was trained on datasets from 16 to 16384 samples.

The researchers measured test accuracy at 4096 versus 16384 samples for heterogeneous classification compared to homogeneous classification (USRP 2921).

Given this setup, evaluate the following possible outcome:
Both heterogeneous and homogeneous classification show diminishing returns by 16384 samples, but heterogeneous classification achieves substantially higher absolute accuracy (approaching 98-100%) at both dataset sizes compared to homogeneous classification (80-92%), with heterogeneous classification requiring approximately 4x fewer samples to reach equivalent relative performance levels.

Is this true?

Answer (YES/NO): NO